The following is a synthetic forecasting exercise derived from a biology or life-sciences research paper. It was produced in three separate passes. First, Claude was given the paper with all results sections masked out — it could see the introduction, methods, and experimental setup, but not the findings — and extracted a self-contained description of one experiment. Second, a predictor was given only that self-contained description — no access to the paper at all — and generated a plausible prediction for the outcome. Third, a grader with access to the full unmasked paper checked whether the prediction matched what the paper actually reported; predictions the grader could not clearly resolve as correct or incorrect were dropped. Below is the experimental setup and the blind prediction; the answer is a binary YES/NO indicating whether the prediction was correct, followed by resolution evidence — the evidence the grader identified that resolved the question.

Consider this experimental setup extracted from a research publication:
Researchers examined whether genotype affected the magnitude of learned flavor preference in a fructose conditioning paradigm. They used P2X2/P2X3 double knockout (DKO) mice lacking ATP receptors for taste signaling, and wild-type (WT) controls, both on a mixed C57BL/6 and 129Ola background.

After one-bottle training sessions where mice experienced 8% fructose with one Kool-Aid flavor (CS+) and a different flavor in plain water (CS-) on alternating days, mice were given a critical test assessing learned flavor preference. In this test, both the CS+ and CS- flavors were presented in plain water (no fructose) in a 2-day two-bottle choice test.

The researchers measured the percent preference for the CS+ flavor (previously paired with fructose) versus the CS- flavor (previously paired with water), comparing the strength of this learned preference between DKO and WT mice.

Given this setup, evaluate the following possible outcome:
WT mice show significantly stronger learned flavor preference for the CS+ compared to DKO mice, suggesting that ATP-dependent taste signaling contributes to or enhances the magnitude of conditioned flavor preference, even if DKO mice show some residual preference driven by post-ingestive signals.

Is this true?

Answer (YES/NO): NO